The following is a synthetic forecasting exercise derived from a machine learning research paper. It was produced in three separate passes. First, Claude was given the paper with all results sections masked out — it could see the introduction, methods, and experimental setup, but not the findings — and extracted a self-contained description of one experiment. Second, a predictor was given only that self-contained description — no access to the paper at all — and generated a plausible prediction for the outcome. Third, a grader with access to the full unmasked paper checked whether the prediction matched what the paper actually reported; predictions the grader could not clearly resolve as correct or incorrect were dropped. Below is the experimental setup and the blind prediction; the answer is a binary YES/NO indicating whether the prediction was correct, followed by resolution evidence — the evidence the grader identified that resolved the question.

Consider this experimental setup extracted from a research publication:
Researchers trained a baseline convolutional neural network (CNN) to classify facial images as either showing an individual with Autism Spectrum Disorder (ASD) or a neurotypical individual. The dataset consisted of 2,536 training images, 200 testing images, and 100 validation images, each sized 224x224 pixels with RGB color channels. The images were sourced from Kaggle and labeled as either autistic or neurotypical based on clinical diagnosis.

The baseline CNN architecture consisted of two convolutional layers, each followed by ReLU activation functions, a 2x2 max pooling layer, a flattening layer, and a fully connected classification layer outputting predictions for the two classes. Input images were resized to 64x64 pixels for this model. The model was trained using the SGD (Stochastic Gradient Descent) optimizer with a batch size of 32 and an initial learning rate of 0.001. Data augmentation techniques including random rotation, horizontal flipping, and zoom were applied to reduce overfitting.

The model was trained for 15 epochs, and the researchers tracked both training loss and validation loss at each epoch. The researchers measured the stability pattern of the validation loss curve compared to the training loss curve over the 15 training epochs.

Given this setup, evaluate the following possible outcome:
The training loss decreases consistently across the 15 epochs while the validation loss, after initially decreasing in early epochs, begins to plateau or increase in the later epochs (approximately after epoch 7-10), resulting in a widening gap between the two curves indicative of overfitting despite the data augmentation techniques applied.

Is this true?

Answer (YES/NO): NO